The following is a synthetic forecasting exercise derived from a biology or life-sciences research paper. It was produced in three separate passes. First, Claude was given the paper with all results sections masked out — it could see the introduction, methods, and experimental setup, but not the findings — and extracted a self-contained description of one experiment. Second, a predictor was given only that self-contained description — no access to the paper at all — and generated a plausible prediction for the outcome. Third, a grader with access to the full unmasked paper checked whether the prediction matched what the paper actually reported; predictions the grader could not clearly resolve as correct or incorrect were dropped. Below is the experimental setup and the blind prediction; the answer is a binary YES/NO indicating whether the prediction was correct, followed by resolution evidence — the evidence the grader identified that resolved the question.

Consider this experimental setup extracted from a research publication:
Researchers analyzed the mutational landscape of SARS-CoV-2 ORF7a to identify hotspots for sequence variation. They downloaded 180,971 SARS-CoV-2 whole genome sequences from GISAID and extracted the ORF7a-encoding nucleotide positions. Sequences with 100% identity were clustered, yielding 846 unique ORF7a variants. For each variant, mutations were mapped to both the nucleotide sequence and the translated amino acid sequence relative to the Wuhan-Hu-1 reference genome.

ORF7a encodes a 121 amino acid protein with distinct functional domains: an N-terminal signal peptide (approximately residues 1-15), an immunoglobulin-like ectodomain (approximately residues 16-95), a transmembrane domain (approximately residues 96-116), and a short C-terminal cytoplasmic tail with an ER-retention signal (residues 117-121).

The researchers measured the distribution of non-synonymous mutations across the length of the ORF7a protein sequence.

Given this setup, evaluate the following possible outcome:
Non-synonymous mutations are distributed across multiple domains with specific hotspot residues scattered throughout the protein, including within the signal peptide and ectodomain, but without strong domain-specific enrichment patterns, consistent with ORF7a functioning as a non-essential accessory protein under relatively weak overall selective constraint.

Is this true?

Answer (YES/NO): NO